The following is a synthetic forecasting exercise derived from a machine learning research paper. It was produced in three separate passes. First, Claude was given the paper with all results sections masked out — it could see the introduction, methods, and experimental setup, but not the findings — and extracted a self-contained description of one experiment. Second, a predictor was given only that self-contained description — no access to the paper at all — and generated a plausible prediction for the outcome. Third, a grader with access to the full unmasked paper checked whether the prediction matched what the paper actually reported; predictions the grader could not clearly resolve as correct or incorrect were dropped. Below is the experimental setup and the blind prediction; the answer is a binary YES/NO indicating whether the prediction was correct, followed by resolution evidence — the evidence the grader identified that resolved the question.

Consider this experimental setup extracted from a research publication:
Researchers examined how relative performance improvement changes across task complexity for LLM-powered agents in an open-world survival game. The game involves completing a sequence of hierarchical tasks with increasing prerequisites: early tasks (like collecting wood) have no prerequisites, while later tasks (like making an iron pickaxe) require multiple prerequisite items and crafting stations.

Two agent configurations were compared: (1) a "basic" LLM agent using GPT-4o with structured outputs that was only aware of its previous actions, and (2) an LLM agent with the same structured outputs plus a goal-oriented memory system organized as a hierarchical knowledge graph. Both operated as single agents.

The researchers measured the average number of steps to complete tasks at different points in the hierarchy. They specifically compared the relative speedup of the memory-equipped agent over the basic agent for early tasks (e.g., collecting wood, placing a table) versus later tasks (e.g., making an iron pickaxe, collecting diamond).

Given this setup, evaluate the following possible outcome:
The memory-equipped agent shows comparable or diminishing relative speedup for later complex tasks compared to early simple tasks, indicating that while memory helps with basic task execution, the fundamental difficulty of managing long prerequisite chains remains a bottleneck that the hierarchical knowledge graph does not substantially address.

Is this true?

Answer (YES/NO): NO